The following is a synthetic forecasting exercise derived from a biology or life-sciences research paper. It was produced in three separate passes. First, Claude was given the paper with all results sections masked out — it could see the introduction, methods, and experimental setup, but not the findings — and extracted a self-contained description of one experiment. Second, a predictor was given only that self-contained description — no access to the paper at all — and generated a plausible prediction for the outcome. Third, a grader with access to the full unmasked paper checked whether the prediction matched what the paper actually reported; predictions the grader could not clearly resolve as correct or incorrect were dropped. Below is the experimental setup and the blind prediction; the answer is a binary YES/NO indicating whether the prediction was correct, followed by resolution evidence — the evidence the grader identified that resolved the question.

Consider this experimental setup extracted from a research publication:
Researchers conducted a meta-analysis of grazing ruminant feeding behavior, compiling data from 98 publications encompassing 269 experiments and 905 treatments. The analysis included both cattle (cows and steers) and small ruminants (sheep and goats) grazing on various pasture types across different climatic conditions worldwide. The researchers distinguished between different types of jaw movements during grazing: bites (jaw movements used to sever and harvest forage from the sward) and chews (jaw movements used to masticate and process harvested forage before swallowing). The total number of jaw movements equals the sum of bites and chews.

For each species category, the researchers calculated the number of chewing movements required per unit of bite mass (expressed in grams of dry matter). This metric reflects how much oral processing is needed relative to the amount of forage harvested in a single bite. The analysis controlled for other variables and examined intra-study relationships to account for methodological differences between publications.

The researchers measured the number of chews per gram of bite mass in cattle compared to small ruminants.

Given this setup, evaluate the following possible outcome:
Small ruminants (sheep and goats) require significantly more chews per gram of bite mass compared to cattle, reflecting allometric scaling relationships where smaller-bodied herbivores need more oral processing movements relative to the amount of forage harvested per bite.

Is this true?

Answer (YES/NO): YES